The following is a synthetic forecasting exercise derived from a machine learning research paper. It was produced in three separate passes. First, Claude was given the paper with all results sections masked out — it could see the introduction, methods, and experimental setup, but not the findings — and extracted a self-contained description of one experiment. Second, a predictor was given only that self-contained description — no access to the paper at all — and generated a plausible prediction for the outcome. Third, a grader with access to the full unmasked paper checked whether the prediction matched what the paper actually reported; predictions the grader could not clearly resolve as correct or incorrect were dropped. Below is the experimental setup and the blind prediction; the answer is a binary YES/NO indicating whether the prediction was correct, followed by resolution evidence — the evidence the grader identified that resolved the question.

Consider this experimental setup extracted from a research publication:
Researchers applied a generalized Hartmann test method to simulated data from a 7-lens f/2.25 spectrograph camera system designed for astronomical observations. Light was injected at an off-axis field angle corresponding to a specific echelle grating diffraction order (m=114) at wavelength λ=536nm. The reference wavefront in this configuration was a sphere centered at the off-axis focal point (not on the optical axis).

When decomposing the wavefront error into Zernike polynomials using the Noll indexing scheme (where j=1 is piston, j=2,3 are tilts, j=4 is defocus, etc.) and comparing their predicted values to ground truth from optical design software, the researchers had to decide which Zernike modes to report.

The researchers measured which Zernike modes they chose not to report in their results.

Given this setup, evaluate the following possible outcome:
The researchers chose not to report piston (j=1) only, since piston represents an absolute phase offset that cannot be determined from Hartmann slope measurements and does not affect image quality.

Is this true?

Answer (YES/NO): NO